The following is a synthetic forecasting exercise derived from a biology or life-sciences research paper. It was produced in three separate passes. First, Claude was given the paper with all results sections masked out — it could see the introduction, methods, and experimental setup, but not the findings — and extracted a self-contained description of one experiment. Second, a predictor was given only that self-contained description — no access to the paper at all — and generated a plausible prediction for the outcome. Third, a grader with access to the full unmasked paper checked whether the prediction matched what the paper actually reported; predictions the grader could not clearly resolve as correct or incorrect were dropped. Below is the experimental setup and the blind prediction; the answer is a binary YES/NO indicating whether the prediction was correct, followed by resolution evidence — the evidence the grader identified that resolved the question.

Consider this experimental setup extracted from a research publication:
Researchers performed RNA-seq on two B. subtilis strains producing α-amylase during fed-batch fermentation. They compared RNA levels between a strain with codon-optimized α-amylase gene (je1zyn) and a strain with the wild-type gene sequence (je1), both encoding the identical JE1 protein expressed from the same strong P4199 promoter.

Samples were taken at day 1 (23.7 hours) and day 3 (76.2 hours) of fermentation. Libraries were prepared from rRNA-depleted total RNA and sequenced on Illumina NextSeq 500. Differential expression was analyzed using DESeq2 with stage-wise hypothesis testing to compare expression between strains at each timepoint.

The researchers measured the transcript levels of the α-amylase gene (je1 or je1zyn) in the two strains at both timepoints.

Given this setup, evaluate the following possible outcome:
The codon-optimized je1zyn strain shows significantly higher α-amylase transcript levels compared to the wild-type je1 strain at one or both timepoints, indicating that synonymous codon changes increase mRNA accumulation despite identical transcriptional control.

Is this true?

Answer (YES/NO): YES